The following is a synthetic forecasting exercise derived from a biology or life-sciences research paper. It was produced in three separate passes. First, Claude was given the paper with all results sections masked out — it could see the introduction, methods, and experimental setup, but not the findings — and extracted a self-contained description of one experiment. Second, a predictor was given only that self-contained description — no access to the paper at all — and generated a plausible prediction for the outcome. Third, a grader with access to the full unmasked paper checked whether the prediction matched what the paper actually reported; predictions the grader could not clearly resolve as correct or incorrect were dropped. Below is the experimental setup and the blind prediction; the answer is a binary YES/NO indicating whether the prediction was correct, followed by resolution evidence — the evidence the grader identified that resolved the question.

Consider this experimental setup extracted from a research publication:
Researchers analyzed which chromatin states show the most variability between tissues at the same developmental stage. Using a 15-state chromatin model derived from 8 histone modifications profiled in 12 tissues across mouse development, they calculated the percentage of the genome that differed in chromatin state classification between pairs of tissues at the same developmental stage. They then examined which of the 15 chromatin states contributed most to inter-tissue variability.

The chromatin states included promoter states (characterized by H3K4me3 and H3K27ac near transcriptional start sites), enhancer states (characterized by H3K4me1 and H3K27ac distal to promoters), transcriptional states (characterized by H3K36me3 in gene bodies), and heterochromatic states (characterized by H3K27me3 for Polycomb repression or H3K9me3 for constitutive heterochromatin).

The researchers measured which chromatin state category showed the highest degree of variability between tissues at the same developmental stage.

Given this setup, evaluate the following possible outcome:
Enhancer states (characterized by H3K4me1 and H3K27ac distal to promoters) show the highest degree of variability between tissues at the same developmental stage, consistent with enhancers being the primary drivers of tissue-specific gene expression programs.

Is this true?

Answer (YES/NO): YES